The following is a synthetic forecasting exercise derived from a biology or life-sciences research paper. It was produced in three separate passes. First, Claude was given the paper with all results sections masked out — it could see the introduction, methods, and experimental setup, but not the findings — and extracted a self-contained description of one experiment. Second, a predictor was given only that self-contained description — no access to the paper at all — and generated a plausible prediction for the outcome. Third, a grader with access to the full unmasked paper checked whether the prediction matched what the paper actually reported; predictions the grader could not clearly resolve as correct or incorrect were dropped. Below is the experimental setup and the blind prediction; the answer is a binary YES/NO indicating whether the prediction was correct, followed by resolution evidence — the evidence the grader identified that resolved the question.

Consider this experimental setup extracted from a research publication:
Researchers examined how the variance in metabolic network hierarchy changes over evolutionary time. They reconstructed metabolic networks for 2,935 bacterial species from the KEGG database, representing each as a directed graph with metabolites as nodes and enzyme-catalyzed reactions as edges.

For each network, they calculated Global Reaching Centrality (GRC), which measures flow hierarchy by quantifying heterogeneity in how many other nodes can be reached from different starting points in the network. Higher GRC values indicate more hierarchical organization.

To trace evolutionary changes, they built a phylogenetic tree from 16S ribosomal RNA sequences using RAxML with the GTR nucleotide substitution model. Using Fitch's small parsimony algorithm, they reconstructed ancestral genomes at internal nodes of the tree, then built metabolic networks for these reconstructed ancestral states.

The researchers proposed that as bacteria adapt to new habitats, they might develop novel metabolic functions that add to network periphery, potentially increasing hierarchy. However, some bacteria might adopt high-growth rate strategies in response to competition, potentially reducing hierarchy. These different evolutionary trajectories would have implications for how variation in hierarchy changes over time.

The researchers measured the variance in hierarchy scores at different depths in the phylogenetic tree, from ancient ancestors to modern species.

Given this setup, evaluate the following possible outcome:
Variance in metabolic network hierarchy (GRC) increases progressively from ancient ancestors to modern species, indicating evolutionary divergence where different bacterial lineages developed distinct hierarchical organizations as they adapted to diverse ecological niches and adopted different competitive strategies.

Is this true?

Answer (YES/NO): YES